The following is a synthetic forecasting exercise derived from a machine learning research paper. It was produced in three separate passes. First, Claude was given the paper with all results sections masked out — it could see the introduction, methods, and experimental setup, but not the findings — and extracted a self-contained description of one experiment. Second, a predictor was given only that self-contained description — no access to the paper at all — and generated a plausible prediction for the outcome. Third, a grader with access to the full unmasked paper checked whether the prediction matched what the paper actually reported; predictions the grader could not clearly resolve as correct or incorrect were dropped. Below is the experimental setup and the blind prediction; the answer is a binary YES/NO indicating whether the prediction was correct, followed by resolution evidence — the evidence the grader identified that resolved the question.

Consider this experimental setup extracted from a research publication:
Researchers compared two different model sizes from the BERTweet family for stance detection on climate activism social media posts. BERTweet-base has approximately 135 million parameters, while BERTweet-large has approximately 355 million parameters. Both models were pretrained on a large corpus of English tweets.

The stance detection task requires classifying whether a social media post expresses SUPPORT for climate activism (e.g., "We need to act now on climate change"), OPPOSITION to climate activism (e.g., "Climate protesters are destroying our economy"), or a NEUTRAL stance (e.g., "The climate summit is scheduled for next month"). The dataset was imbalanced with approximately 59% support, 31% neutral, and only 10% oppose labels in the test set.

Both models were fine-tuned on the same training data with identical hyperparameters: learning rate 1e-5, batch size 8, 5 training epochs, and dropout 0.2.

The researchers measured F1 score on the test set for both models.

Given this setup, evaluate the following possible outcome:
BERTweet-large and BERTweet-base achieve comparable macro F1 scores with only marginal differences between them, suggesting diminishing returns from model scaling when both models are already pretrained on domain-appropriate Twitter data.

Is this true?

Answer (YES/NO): NO